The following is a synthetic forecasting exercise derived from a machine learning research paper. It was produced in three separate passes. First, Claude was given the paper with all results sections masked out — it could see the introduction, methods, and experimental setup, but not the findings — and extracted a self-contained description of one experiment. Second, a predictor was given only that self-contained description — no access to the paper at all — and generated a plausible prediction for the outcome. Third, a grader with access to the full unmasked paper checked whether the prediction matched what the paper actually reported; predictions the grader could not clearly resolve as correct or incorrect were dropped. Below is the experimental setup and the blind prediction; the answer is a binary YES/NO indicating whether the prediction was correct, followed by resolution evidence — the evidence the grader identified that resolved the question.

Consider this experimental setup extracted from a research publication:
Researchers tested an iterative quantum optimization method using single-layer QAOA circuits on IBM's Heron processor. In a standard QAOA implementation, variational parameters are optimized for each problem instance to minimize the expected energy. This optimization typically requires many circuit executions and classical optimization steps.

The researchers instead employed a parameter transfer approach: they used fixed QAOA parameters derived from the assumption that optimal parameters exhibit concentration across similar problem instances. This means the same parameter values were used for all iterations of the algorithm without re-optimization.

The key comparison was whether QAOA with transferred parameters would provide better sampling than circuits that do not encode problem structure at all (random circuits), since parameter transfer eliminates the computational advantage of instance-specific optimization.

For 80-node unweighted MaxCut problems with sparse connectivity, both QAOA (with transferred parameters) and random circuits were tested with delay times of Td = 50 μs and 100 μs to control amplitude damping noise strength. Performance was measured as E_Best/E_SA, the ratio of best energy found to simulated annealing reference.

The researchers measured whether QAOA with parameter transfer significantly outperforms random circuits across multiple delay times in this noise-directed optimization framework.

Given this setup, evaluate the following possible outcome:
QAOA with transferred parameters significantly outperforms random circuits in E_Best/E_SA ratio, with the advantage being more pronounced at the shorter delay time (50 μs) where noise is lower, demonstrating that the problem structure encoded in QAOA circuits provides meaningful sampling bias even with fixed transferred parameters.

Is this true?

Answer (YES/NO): NO